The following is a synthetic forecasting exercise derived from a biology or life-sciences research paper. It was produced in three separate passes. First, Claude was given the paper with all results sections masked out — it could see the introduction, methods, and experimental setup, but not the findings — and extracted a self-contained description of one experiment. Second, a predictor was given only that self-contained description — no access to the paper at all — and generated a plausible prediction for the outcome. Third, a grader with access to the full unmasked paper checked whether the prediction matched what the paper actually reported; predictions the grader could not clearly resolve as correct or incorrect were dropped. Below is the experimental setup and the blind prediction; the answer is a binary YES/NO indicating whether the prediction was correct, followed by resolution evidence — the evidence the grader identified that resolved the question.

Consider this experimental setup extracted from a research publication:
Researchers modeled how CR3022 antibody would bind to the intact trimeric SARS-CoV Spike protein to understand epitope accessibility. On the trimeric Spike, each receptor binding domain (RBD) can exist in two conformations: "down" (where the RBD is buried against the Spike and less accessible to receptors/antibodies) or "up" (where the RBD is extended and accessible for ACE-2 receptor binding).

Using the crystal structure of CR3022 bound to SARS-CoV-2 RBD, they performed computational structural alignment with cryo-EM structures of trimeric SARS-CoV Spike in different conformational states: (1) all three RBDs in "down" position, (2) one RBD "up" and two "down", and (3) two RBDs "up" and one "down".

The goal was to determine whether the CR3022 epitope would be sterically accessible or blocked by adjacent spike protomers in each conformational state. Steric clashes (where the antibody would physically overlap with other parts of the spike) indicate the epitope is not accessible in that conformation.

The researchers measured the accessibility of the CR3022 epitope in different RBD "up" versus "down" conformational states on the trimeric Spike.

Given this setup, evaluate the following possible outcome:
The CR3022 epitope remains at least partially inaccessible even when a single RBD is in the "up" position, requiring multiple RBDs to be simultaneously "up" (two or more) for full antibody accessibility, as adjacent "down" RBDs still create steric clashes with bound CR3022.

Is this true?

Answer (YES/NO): YES